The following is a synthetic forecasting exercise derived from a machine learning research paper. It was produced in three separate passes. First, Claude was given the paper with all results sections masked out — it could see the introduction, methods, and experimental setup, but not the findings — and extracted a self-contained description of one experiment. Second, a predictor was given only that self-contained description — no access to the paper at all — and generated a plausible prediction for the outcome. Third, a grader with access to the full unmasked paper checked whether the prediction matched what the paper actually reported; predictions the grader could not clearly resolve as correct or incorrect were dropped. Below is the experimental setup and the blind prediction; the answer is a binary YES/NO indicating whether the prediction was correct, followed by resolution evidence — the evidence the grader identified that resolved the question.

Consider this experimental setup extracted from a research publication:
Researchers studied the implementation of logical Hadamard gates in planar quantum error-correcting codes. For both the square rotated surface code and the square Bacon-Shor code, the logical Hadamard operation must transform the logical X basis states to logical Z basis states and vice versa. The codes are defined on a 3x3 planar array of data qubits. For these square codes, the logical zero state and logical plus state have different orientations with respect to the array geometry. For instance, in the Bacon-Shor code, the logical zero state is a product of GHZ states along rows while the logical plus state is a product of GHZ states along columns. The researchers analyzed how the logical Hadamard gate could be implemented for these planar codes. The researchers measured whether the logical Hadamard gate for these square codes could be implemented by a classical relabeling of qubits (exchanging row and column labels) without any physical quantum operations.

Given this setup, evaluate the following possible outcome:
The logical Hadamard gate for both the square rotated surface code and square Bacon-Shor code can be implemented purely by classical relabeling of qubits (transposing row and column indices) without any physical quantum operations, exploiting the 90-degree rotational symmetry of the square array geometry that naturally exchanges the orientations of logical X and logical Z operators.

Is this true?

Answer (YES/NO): NO